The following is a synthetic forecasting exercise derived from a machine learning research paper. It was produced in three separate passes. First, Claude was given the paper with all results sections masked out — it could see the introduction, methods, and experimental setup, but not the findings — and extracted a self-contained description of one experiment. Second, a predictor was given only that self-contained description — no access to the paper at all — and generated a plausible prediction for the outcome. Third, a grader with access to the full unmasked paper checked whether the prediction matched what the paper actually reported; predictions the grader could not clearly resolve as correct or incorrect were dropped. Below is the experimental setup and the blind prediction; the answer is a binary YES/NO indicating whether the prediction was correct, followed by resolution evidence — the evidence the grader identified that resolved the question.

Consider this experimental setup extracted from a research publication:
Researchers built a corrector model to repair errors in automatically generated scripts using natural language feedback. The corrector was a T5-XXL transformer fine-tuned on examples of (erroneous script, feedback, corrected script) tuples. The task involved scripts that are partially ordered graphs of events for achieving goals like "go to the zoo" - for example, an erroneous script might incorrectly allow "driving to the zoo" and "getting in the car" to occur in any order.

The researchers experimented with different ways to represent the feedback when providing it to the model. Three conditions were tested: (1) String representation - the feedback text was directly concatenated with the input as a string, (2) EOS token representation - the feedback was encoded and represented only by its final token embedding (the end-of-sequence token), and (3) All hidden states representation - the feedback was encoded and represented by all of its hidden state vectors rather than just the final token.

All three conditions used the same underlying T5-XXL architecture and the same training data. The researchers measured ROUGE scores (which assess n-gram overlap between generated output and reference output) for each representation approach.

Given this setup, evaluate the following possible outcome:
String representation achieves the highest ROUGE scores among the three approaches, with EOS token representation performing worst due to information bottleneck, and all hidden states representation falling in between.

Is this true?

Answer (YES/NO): YES